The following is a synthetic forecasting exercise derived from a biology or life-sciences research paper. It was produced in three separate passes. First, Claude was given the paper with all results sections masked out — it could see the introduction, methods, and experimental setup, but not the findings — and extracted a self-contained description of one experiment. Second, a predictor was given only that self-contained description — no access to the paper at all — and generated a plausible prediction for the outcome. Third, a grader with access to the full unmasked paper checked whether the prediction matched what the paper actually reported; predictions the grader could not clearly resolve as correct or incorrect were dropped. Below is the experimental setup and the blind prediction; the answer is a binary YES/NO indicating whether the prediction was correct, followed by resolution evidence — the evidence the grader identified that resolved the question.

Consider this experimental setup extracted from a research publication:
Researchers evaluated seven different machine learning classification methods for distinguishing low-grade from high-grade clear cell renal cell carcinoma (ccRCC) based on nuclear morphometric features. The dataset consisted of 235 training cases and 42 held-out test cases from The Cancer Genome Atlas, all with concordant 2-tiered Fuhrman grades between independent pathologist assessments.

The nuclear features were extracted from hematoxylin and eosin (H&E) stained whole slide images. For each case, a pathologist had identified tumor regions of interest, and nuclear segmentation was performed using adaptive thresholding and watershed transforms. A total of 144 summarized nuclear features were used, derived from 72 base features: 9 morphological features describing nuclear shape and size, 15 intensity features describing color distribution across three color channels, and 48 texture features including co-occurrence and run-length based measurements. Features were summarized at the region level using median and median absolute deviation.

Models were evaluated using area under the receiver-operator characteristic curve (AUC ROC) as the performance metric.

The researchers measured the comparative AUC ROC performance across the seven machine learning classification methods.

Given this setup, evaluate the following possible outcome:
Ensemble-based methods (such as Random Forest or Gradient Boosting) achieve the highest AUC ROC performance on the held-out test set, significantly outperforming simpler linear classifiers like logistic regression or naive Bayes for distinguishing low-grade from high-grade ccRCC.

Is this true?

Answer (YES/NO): NO